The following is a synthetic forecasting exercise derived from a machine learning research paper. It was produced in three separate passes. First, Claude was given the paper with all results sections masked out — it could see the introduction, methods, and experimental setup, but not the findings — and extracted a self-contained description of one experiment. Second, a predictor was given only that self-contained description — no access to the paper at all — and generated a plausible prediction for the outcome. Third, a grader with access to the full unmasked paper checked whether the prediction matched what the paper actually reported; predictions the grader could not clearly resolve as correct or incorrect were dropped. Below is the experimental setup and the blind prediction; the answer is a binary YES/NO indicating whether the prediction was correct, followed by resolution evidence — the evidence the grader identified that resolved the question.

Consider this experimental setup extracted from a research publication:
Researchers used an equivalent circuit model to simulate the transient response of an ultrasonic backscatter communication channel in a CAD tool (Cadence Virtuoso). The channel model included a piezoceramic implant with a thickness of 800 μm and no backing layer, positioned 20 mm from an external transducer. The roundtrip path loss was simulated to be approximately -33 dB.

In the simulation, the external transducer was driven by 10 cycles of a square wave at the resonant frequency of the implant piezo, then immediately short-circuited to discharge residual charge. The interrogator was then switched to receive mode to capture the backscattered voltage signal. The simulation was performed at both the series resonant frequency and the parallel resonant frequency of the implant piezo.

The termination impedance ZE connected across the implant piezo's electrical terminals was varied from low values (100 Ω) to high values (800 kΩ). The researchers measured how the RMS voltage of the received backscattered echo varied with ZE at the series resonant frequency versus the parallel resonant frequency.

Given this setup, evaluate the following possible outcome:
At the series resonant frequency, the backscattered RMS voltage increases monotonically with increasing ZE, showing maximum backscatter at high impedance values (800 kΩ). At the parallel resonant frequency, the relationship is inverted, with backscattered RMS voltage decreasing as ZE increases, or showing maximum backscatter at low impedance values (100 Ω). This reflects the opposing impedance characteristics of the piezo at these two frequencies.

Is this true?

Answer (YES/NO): YES